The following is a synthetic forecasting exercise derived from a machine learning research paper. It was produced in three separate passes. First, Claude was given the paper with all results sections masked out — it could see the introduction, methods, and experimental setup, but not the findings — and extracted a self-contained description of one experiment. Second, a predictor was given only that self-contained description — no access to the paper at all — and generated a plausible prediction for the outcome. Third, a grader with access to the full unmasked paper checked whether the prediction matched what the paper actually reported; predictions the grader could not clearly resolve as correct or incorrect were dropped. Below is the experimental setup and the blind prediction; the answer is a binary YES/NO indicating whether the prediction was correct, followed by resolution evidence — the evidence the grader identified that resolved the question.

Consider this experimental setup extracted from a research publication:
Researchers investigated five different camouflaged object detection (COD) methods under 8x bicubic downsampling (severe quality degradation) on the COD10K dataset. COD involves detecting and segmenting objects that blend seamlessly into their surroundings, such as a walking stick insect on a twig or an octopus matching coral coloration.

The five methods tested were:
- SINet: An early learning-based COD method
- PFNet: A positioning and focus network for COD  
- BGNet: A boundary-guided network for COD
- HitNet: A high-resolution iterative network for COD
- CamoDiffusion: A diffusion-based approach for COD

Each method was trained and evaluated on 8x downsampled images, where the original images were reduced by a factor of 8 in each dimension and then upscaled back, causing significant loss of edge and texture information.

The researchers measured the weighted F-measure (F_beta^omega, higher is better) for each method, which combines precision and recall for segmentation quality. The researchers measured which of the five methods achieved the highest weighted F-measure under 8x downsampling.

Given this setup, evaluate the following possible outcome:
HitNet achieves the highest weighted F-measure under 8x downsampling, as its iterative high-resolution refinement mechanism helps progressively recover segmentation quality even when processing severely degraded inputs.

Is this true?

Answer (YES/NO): YES